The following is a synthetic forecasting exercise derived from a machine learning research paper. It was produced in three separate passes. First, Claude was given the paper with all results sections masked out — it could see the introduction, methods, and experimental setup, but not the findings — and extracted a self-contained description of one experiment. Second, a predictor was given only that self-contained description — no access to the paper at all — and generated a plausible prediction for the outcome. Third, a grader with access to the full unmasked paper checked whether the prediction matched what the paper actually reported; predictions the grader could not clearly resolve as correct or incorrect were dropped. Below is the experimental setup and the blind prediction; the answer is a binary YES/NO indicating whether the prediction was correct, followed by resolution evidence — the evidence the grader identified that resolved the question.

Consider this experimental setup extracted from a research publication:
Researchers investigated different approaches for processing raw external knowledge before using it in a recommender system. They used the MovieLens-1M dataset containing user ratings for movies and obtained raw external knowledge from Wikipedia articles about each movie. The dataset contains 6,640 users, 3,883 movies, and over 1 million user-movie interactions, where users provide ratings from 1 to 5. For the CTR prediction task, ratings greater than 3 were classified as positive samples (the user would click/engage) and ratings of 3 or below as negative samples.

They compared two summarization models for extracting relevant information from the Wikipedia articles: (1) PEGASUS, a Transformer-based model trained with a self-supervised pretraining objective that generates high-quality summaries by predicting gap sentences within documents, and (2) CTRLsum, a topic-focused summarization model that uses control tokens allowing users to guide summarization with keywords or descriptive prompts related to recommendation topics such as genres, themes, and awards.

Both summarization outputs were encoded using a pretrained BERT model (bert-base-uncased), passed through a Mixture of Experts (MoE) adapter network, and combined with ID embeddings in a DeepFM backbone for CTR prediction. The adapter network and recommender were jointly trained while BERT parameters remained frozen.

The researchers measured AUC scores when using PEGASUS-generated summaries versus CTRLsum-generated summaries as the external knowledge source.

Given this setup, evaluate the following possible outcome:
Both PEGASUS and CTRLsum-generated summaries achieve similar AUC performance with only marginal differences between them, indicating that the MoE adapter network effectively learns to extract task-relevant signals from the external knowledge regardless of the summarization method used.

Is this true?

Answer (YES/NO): NO